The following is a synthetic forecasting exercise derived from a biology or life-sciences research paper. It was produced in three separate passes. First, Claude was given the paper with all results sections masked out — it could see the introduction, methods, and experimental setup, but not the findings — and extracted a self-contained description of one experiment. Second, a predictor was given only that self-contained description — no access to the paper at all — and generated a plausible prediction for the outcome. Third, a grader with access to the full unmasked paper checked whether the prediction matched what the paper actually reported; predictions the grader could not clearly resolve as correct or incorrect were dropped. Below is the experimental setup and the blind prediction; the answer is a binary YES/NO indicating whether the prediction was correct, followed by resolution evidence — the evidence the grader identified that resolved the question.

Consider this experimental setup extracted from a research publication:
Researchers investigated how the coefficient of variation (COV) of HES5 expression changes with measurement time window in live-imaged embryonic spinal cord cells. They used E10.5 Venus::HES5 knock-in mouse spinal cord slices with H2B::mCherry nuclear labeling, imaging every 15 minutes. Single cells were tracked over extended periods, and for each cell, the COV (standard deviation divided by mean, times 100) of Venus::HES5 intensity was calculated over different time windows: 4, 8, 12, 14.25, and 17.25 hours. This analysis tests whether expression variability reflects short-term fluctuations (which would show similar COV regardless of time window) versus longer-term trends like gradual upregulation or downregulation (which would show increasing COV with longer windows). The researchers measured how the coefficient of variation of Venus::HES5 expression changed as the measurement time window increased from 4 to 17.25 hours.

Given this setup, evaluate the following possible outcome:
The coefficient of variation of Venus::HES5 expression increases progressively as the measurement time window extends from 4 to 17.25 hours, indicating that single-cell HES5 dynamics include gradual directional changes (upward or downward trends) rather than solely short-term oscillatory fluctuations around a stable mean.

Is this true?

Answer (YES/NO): YES